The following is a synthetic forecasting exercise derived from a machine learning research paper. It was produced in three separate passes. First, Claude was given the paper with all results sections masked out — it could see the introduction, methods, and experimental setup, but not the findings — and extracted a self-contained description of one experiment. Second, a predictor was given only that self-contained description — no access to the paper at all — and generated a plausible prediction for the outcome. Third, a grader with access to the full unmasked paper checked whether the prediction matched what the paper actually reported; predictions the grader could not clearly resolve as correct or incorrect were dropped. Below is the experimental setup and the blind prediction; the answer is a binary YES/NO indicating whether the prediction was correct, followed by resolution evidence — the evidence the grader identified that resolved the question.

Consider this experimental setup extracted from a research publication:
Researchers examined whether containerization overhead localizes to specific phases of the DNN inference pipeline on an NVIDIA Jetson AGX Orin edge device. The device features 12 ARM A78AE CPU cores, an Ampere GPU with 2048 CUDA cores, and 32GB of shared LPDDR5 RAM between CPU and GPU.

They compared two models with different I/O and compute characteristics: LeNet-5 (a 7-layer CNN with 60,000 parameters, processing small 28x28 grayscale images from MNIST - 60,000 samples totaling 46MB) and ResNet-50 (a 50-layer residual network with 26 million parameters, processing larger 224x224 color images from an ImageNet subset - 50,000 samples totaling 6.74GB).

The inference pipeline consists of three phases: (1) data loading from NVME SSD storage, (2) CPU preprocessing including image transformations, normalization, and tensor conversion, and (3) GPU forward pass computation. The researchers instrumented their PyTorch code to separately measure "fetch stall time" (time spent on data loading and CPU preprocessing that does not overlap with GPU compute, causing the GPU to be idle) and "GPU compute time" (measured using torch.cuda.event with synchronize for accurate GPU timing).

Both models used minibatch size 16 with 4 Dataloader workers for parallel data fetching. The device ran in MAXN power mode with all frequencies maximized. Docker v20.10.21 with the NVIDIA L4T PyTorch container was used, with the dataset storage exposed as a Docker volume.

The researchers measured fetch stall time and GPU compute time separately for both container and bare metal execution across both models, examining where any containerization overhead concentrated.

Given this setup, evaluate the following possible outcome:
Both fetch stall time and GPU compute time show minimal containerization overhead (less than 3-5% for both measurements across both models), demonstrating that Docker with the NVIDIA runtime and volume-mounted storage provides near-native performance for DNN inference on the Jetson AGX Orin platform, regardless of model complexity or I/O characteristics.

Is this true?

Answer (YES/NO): NO